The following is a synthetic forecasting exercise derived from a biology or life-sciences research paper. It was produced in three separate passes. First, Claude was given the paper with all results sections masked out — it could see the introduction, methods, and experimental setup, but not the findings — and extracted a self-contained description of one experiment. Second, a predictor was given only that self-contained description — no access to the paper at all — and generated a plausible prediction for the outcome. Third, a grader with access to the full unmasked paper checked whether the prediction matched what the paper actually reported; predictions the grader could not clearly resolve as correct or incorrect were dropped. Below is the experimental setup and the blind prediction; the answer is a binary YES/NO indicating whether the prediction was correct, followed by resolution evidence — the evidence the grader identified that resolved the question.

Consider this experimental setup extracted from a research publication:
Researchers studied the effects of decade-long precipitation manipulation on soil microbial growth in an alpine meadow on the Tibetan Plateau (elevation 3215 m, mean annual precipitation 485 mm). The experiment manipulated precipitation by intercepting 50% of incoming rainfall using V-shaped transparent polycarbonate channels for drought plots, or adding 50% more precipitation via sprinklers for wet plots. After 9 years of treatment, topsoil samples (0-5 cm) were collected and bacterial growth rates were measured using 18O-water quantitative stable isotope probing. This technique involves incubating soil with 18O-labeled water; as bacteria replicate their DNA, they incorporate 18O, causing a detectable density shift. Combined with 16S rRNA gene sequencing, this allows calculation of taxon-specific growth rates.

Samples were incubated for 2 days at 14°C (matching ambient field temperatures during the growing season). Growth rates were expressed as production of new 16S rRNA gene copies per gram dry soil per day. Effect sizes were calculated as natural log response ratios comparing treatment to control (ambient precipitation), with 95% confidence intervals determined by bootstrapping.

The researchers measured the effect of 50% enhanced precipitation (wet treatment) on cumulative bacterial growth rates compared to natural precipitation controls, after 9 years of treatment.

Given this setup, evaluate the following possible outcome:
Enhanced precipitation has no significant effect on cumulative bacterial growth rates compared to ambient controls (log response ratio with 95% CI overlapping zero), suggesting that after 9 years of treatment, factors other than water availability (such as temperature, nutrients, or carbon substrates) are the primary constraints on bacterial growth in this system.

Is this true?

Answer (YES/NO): NO